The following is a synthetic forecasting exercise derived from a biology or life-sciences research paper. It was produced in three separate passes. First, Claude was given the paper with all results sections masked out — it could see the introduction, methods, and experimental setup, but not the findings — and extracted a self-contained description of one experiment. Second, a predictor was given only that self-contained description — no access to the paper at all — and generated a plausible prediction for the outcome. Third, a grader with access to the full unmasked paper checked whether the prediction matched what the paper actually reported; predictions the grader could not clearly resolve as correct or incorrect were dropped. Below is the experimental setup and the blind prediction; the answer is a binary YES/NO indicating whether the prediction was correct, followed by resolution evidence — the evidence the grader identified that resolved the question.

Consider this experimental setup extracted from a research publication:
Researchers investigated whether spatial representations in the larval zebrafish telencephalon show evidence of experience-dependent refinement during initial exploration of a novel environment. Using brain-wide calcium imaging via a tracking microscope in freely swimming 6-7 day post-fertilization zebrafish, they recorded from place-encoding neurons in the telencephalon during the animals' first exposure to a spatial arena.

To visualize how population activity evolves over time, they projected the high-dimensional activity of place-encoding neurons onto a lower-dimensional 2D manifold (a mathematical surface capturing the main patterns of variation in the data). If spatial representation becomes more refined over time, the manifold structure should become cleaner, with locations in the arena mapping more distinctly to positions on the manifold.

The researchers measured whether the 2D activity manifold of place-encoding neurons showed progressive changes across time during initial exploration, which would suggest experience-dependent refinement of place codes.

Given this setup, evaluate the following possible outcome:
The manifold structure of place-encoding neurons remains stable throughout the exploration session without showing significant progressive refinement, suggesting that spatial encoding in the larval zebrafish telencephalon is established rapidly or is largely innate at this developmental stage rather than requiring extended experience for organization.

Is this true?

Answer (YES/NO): NO